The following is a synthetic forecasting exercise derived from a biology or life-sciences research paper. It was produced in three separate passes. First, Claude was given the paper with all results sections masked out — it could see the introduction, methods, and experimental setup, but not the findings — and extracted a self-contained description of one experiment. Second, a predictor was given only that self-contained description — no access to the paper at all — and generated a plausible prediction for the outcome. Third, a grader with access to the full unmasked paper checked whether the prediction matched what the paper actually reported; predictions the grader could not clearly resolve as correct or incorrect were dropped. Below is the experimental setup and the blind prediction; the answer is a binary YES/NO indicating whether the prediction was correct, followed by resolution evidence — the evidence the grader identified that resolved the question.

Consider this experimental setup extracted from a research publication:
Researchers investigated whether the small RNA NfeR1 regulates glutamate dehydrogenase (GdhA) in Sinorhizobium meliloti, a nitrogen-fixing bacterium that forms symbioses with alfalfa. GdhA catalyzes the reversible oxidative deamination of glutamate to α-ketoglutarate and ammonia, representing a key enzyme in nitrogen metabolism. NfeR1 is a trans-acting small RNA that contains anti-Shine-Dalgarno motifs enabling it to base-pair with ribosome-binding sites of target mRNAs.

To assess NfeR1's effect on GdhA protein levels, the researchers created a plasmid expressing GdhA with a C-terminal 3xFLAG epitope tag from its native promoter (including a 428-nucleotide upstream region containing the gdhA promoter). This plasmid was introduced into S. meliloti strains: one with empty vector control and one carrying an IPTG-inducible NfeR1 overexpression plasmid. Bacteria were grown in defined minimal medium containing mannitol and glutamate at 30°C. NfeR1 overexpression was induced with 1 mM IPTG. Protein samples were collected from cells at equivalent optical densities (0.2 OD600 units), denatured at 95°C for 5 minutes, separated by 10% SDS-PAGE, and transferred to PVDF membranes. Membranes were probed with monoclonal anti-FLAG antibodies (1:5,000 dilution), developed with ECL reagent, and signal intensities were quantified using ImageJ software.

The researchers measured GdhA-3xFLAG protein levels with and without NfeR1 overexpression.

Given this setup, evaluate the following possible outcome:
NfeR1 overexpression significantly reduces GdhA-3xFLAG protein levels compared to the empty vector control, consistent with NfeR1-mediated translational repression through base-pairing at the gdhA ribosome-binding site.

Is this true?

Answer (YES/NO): NO